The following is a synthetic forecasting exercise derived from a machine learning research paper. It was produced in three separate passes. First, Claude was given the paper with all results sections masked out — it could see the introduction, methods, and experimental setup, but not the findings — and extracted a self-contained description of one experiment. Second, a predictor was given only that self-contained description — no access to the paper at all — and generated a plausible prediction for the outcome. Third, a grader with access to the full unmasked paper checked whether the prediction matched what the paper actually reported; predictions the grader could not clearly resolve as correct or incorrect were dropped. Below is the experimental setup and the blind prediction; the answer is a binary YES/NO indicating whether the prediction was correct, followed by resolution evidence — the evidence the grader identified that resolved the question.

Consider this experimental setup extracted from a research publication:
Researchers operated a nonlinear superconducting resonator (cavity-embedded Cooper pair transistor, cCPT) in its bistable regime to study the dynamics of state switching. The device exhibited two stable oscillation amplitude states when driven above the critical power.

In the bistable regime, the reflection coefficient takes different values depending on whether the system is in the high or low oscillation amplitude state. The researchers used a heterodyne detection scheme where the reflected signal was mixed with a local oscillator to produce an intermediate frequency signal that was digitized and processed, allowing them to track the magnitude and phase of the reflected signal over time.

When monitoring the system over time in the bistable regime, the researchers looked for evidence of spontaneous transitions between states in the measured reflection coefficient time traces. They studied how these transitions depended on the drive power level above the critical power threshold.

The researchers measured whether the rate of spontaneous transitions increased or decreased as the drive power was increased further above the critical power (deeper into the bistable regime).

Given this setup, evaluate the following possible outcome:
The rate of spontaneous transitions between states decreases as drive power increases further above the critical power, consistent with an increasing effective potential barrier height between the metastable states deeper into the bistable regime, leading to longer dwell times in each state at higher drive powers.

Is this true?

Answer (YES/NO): NO